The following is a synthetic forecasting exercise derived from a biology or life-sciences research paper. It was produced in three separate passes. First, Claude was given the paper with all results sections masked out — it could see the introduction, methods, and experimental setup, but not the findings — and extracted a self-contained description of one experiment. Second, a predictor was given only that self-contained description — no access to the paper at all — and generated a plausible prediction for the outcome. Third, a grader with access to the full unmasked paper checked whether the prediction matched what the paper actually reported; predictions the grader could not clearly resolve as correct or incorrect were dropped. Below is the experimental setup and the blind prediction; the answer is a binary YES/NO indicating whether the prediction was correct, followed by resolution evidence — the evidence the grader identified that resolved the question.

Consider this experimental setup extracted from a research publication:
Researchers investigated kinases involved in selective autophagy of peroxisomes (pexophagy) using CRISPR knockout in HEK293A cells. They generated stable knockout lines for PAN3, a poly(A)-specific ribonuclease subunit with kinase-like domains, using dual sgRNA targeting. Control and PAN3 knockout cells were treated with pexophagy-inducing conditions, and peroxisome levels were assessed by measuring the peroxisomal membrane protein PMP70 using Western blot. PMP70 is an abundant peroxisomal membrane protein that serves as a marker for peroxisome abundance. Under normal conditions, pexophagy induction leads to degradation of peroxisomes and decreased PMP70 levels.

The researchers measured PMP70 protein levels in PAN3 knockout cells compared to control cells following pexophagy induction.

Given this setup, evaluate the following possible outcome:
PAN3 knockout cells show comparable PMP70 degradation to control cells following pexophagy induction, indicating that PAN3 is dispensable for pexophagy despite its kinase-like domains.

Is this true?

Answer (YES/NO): NO